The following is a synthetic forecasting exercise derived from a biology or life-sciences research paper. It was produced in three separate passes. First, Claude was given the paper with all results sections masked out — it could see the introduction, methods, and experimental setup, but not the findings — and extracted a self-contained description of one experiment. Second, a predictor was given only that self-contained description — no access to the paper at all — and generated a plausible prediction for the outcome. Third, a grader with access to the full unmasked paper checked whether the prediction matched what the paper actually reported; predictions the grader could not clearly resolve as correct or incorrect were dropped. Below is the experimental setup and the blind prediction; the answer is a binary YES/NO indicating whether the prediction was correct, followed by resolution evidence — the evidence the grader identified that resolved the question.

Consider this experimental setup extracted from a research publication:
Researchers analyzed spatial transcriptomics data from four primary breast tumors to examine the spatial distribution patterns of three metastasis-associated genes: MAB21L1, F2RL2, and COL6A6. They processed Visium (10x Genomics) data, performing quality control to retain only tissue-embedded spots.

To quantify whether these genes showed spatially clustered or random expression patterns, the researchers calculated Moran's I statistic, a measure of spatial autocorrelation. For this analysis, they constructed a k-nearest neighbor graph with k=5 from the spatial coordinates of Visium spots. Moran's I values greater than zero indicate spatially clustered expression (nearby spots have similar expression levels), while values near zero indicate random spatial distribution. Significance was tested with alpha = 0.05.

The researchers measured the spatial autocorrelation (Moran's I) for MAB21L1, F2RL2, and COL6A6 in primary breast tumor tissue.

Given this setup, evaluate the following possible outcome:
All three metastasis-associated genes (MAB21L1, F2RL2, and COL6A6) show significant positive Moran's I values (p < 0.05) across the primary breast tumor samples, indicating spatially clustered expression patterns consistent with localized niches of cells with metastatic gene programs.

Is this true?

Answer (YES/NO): NO